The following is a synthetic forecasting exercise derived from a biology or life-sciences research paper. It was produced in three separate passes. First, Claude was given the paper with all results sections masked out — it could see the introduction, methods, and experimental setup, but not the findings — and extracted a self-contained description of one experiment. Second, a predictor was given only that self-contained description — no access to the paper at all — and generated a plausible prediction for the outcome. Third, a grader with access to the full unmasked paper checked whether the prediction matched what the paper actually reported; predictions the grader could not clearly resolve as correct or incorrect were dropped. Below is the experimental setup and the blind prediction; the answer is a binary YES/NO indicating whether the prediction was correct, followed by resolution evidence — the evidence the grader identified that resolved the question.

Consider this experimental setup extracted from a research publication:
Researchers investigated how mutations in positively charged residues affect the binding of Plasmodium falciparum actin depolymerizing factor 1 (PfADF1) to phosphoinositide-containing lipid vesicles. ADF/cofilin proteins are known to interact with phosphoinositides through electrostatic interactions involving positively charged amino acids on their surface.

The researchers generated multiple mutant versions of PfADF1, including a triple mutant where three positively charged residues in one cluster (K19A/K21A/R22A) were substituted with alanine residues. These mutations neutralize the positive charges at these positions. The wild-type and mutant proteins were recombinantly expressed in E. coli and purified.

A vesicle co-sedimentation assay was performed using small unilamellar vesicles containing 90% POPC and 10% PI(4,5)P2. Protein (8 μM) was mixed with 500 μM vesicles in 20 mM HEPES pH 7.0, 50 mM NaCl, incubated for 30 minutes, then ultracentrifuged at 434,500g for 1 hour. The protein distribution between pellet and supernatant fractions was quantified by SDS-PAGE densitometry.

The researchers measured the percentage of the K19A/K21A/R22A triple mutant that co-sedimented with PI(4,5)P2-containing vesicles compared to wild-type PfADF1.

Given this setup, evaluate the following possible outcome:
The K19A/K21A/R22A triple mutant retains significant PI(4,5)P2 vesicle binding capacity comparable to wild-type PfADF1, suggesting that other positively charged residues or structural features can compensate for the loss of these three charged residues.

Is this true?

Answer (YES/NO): NO